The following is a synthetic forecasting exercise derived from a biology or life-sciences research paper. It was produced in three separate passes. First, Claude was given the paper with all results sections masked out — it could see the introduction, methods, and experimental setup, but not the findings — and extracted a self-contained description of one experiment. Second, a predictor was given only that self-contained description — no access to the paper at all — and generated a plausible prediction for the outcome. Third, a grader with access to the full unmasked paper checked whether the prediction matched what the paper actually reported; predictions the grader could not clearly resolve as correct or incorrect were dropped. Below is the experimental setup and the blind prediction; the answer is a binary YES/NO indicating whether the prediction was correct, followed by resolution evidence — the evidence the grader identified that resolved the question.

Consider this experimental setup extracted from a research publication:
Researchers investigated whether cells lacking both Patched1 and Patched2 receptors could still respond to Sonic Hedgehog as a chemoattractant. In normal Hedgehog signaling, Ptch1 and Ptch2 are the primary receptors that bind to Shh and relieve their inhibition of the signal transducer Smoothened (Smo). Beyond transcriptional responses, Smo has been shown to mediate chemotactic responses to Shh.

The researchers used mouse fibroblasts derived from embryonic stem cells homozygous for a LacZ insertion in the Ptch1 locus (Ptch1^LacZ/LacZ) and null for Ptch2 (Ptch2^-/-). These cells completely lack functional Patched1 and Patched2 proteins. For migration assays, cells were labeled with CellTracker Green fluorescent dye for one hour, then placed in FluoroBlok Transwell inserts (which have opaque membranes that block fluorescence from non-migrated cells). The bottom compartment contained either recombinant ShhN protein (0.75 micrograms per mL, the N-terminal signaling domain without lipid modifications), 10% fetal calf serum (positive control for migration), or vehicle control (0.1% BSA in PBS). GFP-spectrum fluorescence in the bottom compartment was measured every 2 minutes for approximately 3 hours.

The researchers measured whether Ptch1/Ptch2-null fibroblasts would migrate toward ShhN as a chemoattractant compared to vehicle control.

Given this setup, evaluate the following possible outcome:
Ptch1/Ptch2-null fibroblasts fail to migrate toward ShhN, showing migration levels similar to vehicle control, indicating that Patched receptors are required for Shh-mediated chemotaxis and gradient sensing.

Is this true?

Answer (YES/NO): NO